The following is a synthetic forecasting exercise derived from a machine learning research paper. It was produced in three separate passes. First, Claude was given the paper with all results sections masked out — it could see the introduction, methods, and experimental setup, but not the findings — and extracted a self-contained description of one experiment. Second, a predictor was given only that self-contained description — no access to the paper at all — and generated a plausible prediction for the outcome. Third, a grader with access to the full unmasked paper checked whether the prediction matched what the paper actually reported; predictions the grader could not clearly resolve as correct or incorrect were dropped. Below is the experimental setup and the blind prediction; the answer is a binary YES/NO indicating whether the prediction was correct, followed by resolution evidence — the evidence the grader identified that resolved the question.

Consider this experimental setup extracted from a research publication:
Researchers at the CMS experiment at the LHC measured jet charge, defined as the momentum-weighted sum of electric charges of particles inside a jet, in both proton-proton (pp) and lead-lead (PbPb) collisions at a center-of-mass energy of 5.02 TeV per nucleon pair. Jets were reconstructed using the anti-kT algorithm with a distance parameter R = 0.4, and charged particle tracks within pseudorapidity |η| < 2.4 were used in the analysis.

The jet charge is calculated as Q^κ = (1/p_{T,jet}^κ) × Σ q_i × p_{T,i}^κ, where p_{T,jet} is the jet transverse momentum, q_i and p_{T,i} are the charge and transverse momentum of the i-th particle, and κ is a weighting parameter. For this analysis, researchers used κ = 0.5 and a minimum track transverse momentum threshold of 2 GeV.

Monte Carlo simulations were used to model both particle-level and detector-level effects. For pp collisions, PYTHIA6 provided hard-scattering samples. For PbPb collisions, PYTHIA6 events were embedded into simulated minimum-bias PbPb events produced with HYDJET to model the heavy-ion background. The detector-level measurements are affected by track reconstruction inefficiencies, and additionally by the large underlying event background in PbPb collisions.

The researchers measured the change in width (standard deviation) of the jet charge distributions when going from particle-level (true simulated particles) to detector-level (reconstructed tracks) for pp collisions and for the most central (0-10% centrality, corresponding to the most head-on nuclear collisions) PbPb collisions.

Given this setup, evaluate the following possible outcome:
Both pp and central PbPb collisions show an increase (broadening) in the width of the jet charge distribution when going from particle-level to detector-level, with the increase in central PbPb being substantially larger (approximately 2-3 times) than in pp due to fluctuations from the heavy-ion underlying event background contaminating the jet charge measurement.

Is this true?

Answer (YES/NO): NO